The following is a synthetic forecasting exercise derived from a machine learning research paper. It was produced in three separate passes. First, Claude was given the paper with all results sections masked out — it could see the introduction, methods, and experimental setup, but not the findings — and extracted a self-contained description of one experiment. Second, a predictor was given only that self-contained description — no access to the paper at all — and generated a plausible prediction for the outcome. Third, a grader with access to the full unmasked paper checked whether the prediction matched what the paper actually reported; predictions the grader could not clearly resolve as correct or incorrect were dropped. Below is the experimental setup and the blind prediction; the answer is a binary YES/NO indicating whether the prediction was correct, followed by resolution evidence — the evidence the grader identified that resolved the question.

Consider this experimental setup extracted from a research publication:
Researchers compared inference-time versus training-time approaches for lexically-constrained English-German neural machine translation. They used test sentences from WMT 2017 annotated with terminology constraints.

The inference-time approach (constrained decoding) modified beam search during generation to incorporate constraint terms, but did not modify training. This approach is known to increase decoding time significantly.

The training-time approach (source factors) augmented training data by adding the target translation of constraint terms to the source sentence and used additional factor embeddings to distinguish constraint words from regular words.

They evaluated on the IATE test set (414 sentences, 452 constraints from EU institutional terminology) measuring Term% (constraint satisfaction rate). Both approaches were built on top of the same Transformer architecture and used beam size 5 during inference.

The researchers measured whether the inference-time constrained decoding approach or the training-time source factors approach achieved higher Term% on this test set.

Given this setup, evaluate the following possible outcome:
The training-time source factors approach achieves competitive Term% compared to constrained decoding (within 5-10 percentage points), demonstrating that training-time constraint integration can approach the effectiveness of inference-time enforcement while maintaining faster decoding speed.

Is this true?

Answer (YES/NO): NO